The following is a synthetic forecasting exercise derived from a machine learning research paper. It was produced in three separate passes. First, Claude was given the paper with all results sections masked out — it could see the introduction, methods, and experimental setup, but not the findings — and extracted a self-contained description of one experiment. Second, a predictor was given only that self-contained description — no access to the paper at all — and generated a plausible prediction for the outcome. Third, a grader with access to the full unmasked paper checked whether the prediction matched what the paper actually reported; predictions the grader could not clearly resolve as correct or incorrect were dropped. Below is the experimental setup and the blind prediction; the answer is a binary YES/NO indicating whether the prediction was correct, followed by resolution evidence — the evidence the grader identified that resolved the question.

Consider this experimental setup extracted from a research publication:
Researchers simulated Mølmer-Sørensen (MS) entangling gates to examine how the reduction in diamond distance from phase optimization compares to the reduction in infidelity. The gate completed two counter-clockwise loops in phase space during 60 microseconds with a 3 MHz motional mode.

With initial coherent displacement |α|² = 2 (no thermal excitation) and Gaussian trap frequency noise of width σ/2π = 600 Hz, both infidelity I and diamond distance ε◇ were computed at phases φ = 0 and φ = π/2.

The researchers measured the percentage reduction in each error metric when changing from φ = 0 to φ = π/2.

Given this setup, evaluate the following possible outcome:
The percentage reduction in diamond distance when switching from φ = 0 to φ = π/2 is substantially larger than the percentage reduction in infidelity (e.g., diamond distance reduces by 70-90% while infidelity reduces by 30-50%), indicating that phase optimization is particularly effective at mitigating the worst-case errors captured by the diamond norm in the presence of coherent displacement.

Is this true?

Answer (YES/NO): NO